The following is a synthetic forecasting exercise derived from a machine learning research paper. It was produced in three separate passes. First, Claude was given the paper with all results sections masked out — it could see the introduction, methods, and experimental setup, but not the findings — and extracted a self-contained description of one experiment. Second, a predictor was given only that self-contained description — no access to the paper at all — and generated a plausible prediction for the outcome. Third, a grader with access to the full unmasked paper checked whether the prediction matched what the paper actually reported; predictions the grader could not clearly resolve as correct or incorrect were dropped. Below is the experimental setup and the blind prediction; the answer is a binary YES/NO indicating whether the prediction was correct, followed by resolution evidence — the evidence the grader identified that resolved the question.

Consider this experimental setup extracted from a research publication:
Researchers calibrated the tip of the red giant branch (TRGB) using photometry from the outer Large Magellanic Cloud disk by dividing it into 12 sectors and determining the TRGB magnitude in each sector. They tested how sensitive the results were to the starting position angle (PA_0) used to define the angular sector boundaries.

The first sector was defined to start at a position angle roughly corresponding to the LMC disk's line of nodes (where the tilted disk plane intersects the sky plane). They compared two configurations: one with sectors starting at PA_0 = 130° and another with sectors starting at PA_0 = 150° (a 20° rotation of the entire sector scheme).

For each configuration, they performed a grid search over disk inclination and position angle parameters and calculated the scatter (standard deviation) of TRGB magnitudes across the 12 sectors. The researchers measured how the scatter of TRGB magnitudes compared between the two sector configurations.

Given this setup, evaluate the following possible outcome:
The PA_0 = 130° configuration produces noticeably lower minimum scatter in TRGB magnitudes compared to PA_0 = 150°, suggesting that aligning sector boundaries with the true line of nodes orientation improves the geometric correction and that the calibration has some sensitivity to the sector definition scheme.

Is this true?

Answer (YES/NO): YES